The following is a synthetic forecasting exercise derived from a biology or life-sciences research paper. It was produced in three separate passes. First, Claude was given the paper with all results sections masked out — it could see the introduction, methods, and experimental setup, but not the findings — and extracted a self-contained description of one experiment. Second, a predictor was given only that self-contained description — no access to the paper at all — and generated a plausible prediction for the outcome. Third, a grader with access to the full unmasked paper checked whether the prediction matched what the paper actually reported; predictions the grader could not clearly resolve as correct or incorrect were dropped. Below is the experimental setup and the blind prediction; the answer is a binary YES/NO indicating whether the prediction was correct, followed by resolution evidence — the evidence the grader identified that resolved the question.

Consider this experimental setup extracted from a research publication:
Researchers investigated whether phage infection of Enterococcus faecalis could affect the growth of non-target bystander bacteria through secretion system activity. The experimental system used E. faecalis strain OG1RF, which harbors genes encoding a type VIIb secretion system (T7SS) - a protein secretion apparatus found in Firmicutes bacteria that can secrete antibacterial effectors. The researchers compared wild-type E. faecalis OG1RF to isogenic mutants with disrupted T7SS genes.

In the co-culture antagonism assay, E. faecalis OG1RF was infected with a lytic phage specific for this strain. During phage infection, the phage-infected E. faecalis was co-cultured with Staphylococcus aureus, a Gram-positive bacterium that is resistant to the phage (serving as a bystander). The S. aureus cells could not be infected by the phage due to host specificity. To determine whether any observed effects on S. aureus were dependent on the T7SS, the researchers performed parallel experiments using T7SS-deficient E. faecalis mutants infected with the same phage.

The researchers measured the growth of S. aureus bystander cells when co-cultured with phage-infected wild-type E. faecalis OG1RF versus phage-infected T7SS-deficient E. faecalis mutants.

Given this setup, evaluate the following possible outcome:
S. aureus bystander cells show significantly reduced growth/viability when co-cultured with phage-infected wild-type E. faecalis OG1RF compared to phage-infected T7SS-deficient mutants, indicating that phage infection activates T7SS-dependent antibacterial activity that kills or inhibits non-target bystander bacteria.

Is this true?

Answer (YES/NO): YES